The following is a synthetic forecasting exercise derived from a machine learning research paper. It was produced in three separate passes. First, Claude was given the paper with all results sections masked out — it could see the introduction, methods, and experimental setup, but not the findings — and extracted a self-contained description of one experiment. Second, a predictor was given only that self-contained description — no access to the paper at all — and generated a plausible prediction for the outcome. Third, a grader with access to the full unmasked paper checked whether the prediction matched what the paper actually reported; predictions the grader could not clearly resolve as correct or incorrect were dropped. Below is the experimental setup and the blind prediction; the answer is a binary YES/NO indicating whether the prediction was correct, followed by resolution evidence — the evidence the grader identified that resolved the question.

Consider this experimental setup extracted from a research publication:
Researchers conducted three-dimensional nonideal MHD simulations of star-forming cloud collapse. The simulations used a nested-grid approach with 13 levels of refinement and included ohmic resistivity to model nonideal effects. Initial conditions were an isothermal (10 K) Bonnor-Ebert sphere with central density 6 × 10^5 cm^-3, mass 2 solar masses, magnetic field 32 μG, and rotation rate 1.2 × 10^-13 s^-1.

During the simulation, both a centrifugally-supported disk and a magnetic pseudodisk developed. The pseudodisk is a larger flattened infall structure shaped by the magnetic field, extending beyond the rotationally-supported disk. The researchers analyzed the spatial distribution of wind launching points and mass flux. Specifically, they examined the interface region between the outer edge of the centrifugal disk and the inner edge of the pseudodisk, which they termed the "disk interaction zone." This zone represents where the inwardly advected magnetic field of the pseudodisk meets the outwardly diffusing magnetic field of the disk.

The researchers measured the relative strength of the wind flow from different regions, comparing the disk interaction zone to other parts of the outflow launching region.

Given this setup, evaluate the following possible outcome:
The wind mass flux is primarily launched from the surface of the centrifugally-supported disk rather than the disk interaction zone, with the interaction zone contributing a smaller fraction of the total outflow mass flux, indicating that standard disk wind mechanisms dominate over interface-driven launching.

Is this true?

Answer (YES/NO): NO